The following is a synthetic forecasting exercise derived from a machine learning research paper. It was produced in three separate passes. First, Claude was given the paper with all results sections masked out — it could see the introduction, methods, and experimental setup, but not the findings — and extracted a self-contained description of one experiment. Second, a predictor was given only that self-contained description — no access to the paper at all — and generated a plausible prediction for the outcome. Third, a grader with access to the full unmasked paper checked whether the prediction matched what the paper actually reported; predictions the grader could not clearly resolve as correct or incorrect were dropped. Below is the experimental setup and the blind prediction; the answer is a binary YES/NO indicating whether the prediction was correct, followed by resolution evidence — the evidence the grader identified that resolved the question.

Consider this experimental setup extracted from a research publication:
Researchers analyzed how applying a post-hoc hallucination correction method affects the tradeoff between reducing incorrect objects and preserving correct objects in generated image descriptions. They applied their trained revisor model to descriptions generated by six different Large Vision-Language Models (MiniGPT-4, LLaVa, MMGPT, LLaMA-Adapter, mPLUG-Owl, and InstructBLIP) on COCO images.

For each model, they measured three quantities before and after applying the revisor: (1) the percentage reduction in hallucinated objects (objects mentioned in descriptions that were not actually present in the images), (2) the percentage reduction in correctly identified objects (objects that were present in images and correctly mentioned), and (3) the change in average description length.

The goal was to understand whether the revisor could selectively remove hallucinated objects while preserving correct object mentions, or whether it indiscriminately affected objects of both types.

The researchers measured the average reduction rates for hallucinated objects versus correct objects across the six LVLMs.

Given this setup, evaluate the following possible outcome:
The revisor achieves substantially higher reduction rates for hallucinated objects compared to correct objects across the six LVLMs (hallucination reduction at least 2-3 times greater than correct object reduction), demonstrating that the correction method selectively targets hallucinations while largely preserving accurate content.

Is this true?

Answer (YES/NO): YES